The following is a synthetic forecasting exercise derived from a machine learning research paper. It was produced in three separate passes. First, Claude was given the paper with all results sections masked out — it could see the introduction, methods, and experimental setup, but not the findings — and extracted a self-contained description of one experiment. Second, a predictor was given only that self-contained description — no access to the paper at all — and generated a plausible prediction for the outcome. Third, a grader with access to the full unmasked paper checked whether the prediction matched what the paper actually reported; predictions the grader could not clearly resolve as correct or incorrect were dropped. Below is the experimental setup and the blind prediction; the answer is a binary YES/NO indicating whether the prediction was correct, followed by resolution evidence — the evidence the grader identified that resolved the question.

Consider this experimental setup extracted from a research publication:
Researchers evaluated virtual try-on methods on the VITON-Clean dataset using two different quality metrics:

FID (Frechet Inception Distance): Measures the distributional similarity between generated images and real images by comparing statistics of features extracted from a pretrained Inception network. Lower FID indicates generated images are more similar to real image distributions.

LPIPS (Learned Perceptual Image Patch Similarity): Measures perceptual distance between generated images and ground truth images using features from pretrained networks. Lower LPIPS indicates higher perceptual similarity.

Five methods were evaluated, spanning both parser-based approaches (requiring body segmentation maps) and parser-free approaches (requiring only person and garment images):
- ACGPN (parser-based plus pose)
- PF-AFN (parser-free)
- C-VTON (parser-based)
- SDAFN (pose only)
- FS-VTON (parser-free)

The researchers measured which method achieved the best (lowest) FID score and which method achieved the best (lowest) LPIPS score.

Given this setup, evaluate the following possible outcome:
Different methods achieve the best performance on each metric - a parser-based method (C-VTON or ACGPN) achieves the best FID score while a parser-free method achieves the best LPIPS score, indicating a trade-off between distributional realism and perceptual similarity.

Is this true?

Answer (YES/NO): NO